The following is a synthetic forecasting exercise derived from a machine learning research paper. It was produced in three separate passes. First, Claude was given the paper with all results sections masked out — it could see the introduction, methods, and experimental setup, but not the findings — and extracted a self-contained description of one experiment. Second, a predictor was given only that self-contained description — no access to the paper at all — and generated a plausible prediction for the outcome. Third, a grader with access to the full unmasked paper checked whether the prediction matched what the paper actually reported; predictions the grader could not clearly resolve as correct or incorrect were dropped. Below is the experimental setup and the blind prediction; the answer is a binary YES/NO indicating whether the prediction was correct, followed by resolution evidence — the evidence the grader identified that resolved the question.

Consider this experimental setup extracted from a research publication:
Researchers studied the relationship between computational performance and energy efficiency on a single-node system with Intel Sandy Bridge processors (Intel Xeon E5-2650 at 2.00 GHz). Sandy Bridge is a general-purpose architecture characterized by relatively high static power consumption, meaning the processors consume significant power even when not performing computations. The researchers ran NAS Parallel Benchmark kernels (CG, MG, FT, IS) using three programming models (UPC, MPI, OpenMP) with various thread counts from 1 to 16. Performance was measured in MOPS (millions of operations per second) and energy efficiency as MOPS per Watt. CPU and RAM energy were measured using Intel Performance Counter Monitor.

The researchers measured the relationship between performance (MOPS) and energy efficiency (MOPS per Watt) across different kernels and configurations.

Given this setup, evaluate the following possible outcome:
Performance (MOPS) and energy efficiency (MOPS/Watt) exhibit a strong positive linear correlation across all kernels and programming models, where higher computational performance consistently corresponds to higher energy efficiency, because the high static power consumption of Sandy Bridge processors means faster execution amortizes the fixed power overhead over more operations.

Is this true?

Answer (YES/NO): NO